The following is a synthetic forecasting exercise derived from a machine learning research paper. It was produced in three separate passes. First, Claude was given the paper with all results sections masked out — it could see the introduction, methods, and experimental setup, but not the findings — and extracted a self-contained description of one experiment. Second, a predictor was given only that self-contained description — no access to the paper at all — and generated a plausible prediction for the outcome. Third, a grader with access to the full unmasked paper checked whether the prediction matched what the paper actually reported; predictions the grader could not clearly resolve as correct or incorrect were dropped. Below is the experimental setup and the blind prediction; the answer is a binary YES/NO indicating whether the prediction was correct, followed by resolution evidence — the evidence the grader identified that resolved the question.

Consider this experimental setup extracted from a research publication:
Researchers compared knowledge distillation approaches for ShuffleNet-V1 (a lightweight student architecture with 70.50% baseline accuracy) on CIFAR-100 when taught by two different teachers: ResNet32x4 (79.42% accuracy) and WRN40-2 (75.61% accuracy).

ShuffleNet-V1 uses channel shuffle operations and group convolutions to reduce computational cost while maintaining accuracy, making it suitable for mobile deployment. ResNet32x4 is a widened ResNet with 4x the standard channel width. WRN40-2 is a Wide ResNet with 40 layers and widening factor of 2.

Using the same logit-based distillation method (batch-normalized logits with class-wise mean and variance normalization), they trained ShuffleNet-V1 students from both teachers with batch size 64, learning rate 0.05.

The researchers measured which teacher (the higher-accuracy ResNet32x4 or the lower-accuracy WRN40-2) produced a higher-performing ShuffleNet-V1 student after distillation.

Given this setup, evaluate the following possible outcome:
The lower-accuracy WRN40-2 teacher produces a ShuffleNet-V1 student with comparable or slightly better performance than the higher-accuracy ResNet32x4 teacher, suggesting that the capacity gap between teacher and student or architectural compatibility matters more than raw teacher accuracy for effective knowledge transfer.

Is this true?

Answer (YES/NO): YES